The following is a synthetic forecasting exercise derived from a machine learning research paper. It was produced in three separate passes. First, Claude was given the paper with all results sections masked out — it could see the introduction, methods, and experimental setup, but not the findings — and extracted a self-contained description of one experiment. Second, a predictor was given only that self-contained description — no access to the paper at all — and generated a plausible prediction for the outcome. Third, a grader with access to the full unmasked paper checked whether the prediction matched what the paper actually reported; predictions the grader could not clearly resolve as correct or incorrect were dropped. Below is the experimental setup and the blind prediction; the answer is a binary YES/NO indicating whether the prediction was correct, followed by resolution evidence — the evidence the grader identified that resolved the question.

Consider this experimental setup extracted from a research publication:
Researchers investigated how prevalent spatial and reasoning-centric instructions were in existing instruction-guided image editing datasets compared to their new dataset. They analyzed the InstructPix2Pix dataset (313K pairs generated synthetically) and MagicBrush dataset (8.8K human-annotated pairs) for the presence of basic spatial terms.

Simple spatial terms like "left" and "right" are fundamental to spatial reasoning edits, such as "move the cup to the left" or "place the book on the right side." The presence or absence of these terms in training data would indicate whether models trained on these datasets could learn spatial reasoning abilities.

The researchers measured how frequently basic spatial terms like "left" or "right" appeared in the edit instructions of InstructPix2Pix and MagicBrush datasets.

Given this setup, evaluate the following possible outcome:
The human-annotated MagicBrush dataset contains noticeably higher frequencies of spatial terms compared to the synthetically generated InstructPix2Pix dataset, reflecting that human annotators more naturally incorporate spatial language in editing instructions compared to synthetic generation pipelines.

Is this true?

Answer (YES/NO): NO